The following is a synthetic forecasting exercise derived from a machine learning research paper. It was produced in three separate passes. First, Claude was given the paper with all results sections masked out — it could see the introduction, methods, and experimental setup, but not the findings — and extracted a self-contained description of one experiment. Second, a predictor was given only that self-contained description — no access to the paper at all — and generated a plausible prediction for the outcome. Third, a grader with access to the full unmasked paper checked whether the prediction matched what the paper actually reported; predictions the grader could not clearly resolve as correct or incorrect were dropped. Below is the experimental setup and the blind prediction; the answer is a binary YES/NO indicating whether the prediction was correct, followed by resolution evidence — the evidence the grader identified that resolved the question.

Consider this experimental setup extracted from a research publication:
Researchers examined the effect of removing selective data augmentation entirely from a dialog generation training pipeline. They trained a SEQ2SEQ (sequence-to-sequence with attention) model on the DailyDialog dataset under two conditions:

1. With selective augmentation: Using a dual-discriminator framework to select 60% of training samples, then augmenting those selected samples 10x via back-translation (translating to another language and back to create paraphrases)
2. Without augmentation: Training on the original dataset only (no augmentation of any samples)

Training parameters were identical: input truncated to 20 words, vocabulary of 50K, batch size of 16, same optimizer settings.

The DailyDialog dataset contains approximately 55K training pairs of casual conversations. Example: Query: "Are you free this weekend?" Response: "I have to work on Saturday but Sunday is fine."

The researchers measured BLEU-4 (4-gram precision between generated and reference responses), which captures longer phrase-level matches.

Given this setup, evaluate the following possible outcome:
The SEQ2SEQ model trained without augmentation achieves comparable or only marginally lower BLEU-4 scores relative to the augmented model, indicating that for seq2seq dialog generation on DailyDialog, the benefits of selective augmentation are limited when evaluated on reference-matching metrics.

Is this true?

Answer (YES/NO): NO